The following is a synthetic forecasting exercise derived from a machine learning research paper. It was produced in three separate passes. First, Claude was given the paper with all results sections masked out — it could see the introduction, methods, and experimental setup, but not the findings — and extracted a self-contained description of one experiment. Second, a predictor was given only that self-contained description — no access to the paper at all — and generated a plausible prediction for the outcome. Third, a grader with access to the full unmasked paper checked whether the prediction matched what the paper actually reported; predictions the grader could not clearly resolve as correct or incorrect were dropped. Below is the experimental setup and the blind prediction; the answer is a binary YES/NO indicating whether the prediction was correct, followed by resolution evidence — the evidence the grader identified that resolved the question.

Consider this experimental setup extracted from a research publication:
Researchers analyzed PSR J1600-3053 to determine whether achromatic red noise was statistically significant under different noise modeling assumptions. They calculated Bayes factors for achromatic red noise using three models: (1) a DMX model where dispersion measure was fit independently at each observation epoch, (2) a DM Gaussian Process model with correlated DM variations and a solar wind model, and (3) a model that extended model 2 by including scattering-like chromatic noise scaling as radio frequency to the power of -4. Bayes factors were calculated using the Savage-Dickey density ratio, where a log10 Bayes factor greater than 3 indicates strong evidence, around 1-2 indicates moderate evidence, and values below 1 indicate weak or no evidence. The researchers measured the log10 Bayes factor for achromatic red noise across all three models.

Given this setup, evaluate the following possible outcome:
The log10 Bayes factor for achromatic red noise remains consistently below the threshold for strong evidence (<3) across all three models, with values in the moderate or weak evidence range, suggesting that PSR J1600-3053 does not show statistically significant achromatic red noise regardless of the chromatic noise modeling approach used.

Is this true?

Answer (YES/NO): NO